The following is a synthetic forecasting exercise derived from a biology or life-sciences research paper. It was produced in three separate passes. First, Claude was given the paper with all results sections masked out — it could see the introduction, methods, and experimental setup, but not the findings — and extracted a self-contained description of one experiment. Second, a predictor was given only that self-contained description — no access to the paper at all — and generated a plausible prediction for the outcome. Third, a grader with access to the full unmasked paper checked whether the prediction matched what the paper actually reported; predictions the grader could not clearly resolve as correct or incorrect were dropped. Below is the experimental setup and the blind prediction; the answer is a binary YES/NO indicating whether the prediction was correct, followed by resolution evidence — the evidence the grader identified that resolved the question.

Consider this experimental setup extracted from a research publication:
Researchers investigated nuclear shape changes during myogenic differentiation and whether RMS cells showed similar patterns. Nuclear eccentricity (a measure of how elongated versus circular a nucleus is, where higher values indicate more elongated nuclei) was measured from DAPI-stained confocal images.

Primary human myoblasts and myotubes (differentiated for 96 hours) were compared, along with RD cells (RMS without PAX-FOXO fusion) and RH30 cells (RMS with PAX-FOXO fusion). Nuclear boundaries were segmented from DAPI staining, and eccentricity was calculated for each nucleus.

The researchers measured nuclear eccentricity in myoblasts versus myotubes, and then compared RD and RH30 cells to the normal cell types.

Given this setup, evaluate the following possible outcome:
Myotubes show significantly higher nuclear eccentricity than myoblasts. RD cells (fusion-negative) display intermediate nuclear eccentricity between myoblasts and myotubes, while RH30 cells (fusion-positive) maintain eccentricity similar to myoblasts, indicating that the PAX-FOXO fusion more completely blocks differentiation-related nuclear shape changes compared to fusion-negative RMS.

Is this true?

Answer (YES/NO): NO